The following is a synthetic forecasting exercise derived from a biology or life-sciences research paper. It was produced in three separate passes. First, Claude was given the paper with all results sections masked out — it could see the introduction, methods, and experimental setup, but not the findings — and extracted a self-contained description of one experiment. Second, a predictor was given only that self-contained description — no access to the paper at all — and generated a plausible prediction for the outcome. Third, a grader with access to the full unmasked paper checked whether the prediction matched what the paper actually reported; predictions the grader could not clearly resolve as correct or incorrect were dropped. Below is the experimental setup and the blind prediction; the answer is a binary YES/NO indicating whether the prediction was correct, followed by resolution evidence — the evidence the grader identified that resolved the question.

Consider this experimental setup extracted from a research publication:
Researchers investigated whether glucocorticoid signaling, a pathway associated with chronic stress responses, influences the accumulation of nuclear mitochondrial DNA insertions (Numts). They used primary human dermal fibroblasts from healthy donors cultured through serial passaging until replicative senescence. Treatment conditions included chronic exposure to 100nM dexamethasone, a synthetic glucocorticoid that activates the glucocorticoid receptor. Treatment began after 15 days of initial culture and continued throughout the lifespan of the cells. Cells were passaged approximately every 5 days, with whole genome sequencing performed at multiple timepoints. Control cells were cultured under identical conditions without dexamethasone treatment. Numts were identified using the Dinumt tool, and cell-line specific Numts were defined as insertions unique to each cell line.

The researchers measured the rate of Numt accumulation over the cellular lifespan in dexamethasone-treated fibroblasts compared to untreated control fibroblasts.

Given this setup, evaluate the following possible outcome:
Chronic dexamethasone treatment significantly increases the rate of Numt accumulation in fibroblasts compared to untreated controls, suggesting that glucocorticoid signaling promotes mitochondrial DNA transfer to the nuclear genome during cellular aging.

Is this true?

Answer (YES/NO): YES